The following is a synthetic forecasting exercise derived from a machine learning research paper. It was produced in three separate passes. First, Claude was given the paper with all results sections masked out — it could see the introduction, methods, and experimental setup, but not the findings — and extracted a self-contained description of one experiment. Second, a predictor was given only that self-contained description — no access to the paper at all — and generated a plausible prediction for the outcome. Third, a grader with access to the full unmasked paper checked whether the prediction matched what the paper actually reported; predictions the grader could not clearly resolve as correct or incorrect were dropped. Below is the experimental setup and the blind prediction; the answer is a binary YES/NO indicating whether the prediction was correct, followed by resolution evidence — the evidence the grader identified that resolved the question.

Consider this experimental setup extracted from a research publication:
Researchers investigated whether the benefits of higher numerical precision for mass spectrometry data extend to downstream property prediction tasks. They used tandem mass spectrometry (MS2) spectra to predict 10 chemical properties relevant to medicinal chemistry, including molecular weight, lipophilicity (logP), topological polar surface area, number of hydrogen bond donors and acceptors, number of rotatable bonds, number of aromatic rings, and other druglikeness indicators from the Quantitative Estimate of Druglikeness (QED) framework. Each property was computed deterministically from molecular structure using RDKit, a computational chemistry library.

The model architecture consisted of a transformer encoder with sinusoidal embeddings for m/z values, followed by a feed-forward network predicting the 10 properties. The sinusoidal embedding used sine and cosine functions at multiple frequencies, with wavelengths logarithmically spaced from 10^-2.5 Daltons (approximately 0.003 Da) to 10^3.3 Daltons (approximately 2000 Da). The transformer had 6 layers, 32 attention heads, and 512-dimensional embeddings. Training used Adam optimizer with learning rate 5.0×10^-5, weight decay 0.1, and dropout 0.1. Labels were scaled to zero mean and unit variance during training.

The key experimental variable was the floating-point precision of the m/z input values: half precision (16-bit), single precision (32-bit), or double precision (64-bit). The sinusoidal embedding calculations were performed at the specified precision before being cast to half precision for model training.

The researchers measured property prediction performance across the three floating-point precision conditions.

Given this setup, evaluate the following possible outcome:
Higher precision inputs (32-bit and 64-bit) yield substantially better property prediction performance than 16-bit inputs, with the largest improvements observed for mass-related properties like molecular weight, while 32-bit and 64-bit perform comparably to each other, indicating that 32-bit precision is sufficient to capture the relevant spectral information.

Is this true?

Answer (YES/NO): NO